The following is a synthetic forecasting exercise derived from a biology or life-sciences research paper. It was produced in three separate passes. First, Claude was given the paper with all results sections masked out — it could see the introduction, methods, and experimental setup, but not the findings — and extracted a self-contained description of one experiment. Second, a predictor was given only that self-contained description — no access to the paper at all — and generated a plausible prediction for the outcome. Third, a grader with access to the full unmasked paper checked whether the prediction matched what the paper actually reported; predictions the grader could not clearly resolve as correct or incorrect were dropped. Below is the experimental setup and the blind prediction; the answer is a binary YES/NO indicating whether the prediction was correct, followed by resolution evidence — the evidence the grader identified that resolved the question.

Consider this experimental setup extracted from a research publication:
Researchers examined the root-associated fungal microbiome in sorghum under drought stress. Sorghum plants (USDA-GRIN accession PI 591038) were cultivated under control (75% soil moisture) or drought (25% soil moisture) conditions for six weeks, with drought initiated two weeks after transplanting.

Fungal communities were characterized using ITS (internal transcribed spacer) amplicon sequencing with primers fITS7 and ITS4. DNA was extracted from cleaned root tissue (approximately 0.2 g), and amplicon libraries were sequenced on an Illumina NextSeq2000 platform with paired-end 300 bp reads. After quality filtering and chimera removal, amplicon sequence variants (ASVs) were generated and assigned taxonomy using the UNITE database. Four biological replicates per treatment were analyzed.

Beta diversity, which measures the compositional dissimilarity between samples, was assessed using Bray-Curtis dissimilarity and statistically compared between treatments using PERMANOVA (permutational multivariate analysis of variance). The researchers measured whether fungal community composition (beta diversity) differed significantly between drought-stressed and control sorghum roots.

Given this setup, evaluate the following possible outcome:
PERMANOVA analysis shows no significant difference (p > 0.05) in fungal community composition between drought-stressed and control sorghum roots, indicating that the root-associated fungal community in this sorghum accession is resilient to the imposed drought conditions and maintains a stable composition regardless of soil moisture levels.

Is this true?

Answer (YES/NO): NO